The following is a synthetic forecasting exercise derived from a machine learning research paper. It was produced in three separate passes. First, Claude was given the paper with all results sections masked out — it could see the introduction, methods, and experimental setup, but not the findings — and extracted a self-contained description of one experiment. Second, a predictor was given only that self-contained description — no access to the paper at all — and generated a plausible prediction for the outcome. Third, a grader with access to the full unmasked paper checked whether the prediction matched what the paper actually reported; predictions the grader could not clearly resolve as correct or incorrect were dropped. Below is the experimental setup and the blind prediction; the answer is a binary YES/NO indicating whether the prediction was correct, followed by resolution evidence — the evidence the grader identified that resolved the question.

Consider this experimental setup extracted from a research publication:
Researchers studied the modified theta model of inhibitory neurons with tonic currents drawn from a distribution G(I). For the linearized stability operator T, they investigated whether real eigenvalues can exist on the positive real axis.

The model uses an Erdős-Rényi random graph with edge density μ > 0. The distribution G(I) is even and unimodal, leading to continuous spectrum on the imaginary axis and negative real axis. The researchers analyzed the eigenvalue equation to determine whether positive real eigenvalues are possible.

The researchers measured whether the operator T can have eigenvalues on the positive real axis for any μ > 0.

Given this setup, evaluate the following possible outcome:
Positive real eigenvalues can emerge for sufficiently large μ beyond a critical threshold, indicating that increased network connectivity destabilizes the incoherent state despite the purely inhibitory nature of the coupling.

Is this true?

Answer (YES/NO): NO